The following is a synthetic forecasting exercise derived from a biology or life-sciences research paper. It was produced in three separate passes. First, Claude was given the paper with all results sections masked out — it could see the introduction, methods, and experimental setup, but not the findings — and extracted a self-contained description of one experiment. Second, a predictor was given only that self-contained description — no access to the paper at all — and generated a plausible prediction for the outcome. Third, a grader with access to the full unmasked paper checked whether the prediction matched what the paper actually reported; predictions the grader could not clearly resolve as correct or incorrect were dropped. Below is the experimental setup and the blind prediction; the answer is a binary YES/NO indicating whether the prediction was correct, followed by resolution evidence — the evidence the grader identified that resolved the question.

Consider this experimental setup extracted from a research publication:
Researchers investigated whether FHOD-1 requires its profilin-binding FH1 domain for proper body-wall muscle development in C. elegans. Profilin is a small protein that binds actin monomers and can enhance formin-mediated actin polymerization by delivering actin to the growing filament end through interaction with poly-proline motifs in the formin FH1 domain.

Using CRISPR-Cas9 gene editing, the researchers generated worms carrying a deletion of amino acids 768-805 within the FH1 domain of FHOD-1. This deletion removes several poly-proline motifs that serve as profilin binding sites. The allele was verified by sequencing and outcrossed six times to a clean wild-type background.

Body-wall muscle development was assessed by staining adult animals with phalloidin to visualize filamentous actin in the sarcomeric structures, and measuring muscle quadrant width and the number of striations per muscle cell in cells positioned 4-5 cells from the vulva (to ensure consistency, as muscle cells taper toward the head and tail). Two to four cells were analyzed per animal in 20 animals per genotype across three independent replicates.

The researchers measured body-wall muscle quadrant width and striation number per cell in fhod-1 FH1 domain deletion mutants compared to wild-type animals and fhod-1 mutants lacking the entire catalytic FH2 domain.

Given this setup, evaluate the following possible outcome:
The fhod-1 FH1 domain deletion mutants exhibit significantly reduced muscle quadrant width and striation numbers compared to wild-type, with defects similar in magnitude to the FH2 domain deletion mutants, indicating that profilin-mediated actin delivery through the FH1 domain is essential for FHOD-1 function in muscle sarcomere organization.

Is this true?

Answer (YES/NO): NO